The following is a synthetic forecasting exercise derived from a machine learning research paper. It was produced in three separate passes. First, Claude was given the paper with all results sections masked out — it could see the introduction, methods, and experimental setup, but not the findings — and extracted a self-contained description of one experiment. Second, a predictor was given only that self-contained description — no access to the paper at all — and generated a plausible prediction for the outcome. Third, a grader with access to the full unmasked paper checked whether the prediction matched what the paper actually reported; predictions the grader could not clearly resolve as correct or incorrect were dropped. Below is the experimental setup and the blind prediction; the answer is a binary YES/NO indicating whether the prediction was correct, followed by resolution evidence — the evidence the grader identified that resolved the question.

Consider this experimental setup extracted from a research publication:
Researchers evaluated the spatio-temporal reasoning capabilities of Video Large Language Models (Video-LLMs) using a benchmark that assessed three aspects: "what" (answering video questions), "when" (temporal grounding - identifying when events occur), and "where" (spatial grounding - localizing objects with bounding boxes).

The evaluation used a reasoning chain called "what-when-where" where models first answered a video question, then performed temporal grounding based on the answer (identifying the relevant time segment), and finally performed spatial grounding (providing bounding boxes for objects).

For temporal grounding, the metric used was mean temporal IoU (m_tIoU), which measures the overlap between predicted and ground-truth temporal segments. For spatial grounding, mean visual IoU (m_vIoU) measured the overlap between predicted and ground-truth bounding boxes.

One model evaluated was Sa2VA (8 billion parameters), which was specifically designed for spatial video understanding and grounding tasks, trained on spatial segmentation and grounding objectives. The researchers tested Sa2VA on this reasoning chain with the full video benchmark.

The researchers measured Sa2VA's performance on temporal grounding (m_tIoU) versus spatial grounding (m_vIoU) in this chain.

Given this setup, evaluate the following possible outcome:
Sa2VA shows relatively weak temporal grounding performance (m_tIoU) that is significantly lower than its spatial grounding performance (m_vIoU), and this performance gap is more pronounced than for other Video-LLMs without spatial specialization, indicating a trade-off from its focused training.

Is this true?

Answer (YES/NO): YES